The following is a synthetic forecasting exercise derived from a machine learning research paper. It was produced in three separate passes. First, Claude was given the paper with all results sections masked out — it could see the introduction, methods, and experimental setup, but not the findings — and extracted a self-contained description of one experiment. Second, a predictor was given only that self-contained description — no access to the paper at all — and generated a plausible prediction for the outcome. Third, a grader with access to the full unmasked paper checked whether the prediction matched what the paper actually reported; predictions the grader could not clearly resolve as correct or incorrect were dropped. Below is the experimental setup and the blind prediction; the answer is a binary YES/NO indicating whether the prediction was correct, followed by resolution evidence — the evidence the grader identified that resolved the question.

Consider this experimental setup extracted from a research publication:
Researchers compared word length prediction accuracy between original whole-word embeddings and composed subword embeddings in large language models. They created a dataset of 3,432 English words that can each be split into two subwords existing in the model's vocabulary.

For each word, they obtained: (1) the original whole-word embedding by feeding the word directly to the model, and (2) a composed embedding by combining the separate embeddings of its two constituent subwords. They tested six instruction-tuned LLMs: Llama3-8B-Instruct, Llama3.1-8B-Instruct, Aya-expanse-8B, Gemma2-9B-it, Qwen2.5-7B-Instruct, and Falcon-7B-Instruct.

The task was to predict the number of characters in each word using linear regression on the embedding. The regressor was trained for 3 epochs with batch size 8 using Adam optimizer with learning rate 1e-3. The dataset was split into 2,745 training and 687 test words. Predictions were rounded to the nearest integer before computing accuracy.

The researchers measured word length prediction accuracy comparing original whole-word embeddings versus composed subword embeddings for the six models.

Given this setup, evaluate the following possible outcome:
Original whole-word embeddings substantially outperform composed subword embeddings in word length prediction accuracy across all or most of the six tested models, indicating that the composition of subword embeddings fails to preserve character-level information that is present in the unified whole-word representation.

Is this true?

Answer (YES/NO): NO